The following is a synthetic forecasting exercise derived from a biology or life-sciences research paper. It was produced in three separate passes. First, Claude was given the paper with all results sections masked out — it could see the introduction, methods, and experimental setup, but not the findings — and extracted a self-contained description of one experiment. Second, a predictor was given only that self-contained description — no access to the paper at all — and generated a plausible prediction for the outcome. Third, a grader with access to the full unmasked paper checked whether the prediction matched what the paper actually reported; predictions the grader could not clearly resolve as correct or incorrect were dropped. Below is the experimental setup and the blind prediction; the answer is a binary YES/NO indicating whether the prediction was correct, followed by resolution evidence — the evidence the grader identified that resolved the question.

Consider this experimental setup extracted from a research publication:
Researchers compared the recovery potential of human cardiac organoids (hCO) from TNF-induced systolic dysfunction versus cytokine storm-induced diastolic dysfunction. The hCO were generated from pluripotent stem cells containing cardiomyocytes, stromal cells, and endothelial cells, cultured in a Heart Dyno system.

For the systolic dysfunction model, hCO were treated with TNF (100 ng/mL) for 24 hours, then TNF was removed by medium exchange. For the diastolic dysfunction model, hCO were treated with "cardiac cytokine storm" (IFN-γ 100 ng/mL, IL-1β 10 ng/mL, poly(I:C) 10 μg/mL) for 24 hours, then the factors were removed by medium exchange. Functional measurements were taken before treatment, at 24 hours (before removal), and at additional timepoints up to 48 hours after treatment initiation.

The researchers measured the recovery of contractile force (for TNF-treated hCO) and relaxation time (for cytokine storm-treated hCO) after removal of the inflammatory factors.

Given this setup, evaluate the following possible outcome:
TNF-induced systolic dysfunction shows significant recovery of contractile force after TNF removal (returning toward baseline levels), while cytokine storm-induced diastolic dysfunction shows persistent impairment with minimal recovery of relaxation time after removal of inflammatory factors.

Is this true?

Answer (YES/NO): NO